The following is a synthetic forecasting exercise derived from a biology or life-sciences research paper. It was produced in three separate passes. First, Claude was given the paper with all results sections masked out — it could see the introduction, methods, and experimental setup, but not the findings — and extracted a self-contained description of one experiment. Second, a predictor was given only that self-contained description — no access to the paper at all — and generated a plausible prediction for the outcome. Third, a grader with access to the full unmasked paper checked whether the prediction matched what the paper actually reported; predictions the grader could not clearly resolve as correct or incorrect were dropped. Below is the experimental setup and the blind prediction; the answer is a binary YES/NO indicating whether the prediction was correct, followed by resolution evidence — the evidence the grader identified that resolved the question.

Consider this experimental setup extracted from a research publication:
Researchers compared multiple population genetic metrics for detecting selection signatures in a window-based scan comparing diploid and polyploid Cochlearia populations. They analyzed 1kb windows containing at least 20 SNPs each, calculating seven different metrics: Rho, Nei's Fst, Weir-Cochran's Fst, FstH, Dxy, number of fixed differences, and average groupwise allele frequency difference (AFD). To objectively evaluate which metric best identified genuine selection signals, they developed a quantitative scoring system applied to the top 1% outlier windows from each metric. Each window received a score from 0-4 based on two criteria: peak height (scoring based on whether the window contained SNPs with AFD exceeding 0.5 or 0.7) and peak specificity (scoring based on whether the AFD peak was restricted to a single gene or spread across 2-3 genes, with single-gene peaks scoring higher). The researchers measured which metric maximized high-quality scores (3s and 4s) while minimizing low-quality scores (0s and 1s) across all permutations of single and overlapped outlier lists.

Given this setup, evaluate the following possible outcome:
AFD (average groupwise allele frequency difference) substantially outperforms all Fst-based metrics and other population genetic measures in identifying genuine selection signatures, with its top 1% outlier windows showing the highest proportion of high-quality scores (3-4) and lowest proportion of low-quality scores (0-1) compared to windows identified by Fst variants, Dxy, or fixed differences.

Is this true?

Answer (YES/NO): NO